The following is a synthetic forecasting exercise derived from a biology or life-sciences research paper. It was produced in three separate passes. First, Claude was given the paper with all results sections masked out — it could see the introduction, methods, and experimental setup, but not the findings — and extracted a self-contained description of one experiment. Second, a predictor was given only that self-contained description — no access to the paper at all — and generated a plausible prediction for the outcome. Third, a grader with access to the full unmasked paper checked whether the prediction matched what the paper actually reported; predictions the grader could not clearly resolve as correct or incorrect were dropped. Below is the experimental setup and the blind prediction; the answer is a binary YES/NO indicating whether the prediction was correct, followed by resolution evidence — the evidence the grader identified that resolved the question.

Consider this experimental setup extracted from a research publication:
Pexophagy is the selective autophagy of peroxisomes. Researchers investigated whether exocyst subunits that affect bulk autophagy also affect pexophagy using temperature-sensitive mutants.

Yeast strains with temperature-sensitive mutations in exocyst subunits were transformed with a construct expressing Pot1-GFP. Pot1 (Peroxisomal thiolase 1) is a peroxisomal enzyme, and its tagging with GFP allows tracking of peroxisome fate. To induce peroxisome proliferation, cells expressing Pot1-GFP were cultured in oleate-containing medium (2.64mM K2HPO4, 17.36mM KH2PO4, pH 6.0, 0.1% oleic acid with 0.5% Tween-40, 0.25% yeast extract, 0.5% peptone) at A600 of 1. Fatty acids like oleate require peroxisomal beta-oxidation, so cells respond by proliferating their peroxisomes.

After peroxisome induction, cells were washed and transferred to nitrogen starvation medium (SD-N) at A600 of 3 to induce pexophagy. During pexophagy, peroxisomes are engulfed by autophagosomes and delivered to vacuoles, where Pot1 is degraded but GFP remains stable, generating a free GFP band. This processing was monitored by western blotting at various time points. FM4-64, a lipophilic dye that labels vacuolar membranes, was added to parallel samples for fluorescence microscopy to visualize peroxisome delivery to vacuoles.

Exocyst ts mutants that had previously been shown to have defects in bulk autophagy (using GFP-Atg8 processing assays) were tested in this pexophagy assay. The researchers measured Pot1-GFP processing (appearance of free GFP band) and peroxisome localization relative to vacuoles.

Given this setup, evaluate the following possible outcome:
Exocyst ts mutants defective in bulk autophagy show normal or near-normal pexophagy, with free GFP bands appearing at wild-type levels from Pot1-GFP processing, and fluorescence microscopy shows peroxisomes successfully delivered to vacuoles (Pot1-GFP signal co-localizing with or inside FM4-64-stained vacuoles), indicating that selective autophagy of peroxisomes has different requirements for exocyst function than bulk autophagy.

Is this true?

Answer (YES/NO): NO